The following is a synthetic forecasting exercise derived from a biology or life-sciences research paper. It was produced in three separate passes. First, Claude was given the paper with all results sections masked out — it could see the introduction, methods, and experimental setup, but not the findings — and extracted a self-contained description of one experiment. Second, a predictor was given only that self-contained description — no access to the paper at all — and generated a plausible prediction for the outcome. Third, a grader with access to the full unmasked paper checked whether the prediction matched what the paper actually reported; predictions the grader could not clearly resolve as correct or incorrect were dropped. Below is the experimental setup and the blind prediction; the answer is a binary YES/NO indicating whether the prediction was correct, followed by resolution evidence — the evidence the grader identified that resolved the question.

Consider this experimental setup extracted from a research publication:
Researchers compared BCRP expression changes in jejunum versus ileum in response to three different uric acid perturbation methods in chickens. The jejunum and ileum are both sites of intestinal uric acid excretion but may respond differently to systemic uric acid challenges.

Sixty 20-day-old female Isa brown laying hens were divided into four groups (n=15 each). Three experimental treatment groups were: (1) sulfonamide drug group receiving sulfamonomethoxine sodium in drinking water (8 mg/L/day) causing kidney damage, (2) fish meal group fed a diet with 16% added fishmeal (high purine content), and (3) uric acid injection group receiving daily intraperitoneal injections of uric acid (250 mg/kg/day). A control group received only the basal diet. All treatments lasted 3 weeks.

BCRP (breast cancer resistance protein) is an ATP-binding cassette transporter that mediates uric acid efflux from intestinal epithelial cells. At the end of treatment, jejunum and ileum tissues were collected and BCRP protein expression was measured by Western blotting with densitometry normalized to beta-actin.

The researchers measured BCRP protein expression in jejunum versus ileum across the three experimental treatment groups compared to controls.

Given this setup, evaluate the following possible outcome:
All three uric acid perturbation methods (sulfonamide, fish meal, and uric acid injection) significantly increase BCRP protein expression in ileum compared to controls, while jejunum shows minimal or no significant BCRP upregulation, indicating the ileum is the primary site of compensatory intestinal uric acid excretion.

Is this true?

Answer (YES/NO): NO